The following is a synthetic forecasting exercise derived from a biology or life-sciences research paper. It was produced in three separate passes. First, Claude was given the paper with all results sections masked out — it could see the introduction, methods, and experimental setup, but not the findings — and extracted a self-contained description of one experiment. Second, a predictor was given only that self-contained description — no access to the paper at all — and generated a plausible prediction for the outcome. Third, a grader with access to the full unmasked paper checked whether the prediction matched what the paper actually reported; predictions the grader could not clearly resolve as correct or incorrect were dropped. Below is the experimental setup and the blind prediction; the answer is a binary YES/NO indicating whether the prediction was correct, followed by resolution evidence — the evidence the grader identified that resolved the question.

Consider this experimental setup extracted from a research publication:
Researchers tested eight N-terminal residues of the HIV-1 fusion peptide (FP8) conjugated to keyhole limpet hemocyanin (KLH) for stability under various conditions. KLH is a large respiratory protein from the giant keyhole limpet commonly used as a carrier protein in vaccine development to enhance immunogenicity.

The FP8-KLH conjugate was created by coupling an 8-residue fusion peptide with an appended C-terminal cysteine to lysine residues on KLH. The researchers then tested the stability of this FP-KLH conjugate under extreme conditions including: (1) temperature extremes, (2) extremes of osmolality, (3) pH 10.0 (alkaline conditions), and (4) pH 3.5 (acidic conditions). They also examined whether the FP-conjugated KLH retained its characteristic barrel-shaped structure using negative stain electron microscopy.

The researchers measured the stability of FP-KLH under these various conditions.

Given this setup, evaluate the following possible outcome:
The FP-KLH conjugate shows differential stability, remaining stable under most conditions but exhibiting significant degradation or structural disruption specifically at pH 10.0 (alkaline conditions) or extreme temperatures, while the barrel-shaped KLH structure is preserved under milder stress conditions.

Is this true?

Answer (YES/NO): NO